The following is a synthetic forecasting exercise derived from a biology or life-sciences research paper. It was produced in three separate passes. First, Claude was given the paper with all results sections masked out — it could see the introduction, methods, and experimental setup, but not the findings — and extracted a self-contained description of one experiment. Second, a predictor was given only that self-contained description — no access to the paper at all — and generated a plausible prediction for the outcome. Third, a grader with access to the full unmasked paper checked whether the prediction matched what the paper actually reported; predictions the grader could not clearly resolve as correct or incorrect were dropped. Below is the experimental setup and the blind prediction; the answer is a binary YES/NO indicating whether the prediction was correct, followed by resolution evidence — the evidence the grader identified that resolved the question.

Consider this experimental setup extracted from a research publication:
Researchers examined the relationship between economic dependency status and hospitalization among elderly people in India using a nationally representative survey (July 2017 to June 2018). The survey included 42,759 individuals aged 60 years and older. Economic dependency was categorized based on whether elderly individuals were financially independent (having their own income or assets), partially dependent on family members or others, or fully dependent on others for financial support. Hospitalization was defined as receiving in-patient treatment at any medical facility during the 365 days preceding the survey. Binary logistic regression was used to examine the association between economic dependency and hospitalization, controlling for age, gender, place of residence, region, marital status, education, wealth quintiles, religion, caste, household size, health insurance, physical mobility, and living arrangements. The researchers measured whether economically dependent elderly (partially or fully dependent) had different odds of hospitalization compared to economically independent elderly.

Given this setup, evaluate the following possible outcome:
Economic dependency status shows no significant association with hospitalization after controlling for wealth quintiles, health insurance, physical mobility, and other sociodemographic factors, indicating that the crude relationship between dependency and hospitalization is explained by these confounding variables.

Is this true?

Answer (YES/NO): NO